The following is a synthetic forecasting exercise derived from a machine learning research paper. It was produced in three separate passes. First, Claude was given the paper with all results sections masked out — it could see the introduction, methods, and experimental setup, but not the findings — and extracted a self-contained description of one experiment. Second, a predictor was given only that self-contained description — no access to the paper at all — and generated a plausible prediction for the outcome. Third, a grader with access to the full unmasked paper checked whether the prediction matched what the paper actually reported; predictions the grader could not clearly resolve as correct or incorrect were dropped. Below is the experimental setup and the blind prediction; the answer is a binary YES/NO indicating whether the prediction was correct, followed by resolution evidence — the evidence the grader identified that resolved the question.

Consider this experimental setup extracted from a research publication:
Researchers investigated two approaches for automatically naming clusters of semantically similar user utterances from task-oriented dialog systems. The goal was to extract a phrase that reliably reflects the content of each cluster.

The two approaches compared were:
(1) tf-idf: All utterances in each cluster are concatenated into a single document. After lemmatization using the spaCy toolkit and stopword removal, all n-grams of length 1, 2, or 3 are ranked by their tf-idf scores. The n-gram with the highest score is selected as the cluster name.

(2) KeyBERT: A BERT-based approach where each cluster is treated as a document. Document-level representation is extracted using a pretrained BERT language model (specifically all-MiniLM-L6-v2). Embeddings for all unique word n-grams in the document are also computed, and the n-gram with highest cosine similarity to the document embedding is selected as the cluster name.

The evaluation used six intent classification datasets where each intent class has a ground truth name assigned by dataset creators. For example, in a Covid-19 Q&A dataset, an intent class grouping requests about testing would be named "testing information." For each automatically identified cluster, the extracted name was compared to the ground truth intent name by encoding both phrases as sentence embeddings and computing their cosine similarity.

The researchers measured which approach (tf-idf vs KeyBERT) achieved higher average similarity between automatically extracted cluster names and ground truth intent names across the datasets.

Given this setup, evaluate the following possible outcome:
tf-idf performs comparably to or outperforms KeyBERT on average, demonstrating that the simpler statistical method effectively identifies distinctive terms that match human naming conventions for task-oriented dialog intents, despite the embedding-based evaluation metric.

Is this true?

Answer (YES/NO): YES